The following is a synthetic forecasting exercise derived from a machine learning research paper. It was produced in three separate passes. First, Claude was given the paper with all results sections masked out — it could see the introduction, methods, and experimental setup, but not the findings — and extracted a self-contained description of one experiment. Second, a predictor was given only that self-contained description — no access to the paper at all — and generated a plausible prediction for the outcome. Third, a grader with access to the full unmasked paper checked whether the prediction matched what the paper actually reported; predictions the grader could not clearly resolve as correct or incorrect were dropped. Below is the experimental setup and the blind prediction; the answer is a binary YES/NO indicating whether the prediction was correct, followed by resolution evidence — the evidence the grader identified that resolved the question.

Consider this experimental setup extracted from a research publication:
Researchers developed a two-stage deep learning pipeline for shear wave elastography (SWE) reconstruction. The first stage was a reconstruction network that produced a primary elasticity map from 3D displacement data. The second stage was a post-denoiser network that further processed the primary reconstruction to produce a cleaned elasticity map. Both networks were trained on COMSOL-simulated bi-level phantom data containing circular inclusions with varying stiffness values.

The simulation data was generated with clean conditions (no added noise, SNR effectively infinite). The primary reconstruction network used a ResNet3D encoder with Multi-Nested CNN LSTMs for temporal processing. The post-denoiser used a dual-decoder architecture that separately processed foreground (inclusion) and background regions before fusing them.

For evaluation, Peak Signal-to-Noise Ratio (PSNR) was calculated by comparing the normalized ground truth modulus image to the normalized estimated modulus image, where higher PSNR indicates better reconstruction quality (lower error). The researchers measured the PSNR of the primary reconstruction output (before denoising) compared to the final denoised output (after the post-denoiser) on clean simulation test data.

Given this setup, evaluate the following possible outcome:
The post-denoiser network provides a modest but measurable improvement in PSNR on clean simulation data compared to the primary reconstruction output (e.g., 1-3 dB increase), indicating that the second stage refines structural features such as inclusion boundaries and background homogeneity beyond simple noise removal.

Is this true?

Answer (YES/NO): NO